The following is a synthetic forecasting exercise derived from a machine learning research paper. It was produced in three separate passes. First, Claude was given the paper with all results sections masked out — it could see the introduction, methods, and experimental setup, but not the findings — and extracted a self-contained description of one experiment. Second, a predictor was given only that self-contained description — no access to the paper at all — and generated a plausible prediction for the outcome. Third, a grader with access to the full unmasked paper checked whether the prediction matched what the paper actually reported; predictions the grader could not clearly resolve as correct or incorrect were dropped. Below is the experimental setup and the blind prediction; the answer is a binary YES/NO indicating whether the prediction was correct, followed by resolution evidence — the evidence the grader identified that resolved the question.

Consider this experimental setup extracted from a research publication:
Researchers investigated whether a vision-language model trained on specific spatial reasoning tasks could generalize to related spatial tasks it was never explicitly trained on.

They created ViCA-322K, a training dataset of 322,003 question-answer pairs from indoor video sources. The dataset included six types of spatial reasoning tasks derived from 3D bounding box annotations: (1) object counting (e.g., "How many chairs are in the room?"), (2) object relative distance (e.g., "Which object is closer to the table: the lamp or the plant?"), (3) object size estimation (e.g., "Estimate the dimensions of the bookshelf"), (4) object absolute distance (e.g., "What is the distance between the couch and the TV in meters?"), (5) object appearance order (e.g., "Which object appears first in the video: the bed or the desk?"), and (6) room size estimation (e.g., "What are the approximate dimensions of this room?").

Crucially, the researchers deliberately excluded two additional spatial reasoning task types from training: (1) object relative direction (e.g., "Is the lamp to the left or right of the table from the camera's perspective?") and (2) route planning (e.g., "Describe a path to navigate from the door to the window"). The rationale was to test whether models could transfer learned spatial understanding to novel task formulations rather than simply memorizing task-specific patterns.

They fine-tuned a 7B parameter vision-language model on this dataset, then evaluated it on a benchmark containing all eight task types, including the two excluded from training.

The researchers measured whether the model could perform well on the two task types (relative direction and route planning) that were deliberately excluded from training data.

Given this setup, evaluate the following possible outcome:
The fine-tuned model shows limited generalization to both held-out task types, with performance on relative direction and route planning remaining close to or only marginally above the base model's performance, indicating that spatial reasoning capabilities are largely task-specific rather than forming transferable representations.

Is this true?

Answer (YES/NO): NO